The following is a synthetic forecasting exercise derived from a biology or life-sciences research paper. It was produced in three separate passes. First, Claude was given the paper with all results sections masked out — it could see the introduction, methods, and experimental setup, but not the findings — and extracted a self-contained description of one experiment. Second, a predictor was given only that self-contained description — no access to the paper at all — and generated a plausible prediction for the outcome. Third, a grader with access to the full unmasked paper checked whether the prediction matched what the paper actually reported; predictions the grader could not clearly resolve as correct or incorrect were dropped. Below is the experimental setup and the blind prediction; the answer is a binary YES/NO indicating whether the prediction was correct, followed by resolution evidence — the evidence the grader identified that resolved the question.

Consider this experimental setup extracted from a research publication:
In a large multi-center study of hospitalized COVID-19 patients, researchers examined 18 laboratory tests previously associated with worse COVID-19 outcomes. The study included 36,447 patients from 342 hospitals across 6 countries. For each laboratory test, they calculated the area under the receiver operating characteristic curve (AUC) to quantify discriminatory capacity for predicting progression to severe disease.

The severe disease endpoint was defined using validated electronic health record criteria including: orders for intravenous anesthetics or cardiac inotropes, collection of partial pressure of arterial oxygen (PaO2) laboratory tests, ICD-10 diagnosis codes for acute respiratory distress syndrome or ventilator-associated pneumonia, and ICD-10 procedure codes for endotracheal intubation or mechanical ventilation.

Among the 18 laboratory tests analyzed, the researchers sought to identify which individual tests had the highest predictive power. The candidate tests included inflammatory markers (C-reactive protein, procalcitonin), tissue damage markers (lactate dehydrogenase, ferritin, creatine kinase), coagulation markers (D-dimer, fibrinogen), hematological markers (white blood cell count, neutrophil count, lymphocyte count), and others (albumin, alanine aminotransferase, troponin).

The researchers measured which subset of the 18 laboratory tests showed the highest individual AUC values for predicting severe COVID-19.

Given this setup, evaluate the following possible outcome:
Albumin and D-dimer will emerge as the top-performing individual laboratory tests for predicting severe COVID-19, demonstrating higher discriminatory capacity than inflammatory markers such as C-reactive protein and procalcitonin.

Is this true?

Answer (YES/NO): NO